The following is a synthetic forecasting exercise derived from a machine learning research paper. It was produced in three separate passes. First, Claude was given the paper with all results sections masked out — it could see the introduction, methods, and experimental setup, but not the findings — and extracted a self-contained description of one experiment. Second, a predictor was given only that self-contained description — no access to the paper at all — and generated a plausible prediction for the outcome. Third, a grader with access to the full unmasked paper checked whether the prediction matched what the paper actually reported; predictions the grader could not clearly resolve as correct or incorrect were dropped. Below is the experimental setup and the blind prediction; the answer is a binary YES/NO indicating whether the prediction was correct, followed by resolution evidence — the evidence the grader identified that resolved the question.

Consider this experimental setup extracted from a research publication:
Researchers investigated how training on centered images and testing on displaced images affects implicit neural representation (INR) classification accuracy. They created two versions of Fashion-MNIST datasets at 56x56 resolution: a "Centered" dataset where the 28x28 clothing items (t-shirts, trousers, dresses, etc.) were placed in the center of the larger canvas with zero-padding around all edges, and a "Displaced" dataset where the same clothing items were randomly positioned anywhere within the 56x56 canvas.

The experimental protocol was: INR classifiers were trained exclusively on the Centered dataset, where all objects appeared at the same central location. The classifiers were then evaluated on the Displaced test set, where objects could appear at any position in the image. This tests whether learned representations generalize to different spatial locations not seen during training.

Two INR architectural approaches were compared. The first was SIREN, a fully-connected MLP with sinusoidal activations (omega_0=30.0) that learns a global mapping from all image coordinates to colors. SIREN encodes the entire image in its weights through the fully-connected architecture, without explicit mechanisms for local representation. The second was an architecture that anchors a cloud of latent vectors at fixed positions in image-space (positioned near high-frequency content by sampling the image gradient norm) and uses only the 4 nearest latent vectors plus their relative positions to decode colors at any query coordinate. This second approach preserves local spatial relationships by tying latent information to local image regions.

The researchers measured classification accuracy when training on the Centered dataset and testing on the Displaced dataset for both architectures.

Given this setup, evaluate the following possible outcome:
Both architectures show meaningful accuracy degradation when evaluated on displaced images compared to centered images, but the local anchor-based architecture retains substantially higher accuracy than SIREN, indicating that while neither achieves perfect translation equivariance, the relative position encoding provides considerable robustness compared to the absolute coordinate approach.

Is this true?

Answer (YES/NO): YES